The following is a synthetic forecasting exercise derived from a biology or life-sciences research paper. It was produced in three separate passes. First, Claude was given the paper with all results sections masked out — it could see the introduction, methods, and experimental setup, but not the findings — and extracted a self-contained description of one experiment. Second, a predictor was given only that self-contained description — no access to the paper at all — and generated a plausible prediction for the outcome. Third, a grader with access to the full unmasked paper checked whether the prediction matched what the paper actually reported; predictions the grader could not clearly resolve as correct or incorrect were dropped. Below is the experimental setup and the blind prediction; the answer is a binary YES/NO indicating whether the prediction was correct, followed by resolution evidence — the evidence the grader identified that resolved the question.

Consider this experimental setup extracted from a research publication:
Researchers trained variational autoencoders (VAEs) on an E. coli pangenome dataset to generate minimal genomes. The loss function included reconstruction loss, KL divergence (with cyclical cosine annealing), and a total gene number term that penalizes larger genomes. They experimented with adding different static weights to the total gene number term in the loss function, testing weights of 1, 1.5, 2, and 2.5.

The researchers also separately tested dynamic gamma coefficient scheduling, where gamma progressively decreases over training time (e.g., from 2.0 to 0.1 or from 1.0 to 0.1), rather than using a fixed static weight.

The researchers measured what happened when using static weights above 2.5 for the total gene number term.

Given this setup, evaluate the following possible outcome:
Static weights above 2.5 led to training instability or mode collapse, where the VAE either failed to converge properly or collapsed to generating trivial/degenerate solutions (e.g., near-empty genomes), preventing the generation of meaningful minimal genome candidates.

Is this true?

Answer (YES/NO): YES